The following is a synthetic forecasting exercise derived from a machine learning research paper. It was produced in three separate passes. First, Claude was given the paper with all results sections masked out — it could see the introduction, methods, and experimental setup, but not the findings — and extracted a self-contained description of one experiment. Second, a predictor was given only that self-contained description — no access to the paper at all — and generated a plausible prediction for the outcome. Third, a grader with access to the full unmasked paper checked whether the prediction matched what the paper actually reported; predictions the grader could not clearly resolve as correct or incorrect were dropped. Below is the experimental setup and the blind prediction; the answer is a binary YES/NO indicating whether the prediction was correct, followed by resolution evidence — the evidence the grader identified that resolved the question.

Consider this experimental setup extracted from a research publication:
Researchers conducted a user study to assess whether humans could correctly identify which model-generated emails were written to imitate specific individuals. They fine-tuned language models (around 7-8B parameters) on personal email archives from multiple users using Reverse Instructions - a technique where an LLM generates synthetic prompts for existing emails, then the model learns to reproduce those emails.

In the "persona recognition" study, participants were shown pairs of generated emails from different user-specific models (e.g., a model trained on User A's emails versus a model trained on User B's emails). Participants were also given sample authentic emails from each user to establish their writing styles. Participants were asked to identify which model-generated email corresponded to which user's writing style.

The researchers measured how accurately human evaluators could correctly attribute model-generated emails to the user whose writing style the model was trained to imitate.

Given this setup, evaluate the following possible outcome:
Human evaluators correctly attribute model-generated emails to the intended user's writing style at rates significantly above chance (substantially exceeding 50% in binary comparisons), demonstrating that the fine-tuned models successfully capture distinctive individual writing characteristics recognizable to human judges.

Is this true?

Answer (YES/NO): YES